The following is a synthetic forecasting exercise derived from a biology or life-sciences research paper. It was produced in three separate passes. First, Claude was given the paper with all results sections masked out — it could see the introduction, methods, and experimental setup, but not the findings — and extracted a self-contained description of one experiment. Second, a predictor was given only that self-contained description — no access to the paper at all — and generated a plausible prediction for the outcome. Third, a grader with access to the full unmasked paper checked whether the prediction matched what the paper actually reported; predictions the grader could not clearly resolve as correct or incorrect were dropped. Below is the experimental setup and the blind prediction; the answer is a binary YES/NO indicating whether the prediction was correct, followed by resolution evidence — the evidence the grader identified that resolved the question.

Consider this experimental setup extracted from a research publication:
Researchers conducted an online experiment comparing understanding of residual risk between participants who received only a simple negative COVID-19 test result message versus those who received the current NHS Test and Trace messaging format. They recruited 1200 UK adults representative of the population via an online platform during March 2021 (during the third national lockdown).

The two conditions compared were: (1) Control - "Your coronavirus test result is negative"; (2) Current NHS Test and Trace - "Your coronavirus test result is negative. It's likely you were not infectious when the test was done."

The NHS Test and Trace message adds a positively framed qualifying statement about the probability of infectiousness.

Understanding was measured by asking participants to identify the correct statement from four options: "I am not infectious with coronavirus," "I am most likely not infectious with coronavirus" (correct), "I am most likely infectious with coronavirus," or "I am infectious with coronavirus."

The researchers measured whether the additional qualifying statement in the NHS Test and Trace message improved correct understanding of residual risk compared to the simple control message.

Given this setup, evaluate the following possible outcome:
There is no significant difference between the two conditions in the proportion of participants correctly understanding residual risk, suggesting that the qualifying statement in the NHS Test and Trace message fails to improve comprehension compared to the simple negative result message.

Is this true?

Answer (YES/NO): NO